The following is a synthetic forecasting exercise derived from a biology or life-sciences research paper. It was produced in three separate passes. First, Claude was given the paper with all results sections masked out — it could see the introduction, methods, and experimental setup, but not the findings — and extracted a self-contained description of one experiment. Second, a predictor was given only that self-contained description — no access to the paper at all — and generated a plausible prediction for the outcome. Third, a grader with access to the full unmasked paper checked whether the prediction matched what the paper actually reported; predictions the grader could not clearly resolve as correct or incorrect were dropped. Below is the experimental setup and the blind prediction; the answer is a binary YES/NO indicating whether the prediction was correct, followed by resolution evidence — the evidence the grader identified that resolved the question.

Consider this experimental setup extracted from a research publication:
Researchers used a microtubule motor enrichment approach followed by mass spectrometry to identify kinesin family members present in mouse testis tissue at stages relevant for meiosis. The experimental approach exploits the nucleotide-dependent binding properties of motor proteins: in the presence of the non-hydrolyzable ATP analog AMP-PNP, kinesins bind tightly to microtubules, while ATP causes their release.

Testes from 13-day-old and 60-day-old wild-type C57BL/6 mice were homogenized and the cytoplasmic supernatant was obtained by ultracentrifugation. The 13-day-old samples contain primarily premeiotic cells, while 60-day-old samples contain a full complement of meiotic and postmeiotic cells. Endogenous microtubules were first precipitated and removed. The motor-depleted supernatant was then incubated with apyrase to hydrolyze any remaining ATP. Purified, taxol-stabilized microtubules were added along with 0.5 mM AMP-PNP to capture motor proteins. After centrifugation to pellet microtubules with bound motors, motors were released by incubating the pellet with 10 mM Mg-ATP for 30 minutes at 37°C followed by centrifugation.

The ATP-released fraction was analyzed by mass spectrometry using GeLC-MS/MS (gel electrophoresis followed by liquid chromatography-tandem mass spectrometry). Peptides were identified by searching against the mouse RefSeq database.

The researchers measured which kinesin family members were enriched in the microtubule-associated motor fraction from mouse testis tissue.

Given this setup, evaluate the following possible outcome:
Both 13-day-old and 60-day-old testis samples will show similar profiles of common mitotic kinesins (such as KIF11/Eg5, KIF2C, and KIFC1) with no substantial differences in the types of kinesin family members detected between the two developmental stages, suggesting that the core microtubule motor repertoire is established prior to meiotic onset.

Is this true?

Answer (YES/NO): NO